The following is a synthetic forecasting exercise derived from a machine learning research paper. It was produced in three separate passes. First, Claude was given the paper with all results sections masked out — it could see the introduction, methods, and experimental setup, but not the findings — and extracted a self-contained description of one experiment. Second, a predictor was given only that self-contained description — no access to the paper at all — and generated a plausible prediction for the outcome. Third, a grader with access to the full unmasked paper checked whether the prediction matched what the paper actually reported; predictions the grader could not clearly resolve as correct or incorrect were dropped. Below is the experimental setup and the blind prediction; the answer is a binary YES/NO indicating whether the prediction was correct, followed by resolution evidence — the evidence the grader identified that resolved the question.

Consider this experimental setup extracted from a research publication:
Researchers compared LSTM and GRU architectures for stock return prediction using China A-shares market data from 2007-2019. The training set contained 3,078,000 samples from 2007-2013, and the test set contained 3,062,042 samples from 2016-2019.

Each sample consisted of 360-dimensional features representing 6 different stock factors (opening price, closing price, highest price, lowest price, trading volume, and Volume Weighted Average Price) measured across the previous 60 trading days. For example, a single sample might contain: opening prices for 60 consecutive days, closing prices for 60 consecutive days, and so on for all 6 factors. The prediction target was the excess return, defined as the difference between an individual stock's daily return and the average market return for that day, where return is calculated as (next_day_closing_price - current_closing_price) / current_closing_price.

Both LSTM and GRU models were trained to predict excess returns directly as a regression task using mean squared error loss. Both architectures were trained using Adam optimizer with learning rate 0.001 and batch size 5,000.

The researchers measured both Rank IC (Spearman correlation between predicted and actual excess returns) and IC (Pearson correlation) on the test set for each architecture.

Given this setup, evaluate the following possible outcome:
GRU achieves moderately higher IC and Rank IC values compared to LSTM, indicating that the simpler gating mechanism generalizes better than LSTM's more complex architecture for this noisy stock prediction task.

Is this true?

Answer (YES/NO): NO